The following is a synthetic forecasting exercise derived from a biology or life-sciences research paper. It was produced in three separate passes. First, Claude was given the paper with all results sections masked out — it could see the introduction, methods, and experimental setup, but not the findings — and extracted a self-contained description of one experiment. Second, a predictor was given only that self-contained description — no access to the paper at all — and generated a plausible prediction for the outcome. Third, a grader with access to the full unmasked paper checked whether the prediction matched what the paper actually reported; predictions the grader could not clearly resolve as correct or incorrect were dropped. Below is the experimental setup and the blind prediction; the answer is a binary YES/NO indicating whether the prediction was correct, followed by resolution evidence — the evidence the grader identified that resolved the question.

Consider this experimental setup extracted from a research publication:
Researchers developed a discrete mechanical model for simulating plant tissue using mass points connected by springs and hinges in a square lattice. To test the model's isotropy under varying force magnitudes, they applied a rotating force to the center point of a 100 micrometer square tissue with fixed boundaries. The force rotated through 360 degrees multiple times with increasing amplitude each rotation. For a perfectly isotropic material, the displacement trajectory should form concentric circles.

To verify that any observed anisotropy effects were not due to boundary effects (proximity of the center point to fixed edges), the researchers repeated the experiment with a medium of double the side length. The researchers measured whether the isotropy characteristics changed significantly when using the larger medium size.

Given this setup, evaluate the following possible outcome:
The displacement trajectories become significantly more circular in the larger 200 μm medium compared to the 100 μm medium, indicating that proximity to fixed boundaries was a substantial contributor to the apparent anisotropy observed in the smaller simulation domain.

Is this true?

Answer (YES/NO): NO